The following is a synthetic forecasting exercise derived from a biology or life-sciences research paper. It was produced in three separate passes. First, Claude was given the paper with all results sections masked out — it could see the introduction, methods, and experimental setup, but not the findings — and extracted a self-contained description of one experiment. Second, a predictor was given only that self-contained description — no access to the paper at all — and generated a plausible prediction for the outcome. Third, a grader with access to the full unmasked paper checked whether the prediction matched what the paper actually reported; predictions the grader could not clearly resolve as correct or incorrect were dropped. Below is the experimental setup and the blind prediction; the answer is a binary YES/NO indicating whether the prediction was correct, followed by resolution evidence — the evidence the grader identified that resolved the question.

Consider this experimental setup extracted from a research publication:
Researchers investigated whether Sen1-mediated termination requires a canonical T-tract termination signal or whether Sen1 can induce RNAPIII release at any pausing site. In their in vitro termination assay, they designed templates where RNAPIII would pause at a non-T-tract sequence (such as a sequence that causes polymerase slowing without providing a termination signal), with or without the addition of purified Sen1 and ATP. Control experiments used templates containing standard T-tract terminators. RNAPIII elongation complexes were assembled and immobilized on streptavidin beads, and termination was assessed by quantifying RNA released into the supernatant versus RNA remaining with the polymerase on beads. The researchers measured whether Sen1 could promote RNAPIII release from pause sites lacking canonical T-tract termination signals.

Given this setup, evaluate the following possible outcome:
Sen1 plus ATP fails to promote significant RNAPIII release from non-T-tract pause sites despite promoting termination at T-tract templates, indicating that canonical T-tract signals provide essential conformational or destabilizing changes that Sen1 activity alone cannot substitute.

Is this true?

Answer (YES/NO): NO